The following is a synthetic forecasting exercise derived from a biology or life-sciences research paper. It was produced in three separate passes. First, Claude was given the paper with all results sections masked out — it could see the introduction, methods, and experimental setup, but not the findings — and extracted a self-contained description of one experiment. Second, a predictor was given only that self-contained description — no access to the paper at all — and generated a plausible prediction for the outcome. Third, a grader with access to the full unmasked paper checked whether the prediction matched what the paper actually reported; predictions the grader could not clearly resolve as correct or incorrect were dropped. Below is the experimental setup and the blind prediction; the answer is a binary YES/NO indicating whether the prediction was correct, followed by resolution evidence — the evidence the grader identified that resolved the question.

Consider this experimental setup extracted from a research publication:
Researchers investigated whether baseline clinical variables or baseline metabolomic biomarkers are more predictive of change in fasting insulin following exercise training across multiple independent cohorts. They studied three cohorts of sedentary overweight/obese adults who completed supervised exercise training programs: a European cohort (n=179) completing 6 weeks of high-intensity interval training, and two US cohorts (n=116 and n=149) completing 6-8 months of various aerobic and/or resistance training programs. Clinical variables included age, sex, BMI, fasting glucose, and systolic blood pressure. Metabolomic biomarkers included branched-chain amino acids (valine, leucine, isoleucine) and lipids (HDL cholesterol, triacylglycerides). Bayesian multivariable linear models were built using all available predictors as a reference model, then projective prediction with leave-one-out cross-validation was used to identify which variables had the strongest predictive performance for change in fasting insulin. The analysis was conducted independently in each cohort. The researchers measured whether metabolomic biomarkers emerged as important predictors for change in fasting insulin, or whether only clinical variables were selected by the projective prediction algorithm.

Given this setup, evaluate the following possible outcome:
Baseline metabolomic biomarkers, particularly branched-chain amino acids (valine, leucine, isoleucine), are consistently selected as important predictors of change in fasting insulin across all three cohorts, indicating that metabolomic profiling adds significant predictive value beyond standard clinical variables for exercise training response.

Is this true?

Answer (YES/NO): NO